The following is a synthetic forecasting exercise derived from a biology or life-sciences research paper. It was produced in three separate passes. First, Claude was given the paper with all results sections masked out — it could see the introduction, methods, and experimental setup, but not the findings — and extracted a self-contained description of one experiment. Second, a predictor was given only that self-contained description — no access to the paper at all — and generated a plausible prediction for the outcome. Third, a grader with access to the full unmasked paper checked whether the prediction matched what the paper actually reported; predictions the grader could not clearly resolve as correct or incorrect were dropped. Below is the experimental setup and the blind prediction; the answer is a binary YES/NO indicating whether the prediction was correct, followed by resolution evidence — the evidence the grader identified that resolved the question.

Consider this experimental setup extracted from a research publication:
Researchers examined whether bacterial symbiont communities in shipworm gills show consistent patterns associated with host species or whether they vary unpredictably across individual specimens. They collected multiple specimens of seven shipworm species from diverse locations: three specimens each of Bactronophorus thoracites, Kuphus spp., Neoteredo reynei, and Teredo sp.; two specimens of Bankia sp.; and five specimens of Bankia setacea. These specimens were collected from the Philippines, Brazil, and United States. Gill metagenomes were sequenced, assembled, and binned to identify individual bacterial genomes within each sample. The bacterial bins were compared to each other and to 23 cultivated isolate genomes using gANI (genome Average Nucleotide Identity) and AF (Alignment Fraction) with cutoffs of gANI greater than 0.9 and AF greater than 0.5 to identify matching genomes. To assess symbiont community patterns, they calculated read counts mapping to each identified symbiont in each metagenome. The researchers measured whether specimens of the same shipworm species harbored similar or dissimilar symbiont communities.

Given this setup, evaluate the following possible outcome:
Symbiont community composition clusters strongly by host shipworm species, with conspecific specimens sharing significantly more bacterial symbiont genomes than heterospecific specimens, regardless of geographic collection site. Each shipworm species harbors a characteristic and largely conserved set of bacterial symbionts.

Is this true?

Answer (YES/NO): YES